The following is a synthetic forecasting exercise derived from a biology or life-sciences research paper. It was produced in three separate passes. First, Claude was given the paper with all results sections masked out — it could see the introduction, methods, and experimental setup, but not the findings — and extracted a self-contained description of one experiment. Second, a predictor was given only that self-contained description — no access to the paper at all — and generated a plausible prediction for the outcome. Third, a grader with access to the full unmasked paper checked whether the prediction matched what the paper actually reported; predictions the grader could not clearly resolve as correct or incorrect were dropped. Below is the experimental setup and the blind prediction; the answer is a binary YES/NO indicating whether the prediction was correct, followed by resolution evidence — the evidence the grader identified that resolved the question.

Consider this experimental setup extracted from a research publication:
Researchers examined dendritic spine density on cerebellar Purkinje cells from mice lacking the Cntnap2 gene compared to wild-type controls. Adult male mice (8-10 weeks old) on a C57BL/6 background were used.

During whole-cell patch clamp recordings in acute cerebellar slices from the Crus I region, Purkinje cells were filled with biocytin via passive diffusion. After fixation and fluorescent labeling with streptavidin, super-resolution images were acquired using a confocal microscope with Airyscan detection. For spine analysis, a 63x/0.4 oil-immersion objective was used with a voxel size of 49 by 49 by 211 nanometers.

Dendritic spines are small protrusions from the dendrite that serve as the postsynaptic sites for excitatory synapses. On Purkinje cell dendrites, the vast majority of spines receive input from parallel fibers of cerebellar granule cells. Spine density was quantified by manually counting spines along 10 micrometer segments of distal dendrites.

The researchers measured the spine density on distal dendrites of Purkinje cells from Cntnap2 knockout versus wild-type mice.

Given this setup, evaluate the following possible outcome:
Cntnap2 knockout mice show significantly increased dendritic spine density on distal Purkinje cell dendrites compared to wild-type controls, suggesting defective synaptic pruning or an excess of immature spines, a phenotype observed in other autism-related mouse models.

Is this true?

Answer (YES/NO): NO